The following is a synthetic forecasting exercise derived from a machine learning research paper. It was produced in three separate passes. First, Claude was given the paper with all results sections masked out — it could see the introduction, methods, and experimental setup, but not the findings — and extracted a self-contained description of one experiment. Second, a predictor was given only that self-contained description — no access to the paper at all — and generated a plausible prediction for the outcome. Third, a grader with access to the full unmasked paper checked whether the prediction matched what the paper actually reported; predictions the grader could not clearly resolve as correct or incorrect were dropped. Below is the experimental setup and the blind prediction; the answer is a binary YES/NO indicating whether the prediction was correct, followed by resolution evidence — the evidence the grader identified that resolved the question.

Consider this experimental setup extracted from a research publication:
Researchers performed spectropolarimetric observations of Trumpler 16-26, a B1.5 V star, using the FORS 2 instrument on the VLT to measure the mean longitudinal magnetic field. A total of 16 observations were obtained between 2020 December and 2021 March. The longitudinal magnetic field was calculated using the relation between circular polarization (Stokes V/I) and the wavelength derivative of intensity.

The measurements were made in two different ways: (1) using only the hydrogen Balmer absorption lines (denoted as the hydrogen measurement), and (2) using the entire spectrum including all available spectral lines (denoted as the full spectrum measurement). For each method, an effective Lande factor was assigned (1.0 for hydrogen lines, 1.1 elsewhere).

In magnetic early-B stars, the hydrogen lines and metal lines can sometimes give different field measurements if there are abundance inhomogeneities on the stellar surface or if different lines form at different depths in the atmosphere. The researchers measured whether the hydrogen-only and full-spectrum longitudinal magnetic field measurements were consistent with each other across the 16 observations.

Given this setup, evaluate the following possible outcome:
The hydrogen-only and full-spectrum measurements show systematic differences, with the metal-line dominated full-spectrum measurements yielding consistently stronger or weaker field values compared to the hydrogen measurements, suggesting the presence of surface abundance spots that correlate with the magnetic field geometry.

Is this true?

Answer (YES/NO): NO